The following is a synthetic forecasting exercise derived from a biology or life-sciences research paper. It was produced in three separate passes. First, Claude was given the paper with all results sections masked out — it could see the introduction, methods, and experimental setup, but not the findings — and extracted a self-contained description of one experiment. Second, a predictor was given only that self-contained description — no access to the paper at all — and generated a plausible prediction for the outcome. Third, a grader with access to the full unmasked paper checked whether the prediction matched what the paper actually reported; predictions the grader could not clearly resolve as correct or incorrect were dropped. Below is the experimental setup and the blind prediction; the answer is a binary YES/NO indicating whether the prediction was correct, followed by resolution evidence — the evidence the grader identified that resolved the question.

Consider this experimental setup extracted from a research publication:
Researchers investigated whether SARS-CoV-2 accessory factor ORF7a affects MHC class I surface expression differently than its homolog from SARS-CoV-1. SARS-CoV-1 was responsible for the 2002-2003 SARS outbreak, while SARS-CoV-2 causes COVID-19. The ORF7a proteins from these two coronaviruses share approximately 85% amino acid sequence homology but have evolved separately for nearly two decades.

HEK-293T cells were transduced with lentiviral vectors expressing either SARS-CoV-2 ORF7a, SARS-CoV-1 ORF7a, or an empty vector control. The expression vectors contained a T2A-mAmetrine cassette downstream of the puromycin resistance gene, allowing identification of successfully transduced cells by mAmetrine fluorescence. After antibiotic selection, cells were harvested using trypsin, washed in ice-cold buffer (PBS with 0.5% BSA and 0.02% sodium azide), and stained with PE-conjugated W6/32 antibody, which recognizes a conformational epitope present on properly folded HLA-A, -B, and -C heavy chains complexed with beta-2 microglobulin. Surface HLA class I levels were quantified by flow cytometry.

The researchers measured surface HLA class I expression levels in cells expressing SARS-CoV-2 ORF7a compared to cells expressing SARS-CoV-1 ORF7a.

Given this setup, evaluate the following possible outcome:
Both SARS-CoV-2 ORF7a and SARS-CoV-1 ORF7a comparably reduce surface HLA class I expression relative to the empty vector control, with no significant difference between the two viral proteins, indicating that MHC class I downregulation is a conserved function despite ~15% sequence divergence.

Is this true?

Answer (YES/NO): NO